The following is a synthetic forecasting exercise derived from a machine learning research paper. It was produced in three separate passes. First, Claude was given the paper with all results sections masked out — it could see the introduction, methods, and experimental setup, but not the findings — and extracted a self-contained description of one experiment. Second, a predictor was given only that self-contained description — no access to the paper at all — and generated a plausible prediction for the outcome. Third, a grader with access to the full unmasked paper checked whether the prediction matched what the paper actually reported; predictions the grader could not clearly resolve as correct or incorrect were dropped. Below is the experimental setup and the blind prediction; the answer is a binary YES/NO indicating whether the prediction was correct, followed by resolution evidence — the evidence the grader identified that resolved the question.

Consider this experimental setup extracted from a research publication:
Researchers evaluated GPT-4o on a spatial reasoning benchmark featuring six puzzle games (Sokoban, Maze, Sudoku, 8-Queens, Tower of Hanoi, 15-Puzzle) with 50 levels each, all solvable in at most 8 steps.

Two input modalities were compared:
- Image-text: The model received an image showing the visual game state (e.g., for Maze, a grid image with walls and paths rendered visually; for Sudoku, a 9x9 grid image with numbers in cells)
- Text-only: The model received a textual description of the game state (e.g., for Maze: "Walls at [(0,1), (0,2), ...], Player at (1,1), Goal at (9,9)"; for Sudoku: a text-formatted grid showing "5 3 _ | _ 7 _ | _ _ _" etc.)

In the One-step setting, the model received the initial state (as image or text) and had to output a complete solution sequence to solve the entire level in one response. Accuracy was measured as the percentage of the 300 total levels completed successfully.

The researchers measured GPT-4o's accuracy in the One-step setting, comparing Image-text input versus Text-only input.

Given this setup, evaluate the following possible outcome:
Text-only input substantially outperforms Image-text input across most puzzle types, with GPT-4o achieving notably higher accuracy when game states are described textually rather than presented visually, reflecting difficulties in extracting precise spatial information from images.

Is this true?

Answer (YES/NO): YES